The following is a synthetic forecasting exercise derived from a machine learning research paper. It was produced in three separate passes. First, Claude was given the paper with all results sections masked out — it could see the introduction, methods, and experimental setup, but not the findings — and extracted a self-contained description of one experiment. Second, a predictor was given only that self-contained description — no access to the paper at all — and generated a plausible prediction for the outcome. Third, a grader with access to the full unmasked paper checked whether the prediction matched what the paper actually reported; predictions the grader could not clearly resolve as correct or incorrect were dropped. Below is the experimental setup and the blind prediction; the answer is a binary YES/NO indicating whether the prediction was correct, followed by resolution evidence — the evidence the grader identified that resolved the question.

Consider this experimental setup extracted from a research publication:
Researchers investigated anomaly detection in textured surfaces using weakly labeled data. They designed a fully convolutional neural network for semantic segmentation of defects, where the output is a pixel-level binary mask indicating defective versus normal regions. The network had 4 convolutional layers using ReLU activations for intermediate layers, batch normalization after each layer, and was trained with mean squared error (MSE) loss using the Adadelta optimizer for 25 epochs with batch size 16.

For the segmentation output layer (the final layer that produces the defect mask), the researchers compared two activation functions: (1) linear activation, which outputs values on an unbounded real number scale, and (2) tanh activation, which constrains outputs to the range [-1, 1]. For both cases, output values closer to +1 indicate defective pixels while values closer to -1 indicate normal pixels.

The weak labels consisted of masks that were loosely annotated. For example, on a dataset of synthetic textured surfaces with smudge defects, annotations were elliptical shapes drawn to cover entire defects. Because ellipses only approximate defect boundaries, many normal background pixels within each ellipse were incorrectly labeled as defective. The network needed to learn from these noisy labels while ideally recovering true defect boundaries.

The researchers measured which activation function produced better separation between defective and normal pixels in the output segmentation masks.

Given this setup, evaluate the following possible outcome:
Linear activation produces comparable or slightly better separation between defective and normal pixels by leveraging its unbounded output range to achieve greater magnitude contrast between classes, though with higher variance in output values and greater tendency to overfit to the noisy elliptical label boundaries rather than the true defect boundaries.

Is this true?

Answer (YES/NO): NO